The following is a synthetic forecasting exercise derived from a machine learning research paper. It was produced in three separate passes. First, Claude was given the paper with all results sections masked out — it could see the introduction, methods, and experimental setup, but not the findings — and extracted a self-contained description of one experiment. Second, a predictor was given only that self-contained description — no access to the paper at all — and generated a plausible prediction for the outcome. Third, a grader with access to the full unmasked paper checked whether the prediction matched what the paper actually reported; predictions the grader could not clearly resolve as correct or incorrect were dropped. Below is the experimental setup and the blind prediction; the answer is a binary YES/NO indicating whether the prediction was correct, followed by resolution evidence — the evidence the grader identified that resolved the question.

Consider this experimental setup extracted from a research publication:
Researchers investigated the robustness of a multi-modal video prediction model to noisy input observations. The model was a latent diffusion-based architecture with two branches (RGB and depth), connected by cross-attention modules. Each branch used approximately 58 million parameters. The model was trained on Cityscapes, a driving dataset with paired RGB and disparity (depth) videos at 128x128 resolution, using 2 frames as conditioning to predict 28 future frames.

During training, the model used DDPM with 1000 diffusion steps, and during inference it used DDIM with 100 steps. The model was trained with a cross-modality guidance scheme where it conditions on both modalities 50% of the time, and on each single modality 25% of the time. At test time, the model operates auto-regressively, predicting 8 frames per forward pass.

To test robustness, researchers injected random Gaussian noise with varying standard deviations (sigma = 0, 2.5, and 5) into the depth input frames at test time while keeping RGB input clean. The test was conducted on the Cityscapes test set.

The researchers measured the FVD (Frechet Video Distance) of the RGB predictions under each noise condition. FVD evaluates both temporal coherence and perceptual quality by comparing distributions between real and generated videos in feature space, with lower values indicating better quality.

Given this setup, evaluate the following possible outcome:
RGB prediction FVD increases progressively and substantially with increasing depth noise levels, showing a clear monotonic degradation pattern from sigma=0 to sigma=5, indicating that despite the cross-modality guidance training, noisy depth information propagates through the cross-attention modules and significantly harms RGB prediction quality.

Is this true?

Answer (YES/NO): NO